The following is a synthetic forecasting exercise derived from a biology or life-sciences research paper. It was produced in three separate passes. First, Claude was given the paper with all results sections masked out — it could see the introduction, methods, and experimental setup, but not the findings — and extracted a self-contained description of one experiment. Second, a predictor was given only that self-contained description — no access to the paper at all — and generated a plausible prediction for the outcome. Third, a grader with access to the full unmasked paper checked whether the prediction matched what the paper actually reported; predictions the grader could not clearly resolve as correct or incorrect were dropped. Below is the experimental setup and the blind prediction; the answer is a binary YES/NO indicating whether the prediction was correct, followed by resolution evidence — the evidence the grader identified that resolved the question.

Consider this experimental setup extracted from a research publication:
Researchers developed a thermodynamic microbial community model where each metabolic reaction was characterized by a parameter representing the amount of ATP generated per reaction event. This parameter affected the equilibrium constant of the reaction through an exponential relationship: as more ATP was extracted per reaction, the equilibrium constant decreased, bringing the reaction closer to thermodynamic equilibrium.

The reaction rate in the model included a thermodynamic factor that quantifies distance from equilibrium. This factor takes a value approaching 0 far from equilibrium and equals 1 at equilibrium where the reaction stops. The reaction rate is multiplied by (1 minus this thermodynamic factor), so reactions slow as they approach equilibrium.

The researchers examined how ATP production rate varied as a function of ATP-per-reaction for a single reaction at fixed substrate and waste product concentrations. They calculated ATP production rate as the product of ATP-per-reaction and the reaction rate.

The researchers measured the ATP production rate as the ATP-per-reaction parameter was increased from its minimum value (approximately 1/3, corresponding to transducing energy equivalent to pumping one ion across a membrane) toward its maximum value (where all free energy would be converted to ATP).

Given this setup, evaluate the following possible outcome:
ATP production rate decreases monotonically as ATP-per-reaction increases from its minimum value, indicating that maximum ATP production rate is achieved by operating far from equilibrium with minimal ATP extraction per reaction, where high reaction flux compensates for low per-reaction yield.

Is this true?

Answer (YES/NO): NO